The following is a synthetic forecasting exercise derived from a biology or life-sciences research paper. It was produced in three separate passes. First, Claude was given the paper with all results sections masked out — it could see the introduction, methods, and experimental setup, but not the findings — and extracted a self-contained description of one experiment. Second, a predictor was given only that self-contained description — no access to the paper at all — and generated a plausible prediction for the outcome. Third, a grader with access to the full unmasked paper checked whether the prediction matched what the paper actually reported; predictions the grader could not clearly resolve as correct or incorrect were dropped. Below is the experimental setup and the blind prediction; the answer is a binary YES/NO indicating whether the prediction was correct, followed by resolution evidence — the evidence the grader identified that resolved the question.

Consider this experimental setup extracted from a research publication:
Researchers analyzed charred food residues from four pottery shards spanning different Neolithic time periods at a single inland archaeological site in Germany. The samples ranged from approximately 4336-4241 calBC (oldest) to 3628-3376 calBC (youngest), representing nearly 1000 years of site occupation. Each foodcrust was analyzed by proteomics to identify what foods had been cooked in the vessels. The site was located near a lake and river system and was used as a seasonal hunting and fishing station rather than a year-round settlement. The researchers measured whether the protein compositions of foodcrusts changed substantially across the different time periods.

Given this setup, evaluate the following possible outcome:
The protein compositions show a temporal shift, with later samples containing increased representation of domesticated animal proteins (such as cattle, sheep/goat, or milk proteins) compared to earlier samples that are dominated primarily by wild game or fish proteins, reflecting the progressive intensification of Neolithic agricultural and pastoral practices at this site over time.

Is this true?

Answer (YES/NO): NO